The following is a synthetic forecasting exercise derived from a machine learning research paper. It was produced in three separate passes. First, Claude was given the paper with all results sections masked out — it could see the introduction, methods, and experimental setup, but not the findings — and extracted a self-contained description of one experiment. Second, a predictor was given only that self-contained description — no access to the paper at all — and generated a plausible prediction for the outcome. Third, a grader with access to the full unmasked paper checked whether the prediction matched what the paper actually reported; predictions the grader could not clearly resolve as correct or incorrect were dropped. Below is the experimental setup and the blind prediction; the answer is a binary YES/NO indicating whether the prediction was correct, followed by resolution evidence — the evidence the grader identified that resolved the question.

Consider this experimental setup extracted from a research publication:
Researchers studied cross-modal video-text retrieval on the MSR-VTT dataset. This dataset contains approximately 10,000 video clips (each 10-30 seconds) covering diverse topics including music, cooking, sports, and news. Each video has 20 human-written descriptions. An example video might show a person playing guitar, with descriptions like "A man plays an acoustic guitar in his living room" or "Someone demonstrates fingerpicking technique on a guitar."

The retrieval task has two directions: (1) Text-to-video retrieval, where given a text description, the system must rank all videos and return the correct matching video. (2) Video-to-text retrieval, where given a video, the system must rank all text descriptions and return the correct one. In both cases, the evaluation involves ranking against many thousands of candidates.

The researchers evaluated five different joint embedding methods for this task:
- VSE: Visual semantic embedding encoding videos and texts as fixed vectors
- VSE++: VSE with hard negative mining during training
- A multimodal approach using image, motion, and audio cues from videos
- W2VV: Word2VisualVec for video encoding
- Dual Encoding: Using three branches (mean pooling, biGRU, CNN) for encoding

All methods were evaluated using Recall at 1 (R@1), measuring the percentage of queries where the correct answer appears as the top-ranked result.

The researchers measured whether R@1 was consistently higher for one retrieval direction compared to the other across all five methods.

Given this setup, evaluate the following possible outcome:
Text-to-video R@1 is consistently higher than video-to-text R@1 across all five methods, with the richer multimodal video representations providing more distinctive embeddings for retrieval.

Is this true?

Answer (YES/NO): NO